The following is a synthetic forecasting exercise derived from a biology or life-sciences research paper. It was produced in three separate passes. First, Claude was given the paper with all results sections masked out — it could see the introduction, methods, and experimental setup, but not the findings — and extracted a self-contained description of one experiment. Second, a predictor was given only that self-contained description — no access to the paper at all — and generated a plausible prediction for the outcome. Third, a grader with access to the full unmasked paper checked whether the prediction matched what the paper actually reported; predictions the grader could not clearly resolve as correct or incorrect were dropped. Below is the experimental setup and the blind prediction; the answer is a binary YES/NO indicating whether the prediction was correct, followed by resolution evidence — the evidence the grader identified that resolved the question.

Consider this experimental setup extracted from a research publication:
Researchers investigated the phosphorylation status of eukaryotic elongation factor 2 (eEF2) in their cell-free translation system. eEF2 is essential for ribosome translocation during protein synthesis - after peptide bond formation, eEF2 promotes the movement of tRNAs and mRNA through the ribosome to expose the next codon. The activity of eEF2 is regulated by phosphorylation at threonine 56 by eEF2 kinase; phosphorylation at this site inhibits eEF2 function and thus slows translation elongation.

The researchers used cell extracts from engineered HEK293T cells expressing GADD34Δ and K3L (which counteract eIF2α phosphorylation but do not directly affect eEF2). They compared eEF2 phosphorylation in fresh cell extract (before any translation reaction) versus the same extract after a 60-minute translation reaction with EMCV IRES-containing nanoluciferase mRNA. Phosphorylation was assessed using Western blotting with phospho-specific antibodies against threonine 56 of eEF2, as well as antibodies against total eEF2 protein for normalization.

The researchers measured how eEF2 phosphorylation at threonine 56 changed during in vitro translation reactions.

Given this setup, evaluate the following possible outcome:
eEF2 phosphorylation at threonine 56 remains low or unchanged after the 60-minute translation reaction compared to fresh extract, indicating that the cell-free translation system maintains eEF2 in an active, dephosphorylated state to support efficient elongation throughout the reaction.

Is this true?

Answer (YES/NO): NO